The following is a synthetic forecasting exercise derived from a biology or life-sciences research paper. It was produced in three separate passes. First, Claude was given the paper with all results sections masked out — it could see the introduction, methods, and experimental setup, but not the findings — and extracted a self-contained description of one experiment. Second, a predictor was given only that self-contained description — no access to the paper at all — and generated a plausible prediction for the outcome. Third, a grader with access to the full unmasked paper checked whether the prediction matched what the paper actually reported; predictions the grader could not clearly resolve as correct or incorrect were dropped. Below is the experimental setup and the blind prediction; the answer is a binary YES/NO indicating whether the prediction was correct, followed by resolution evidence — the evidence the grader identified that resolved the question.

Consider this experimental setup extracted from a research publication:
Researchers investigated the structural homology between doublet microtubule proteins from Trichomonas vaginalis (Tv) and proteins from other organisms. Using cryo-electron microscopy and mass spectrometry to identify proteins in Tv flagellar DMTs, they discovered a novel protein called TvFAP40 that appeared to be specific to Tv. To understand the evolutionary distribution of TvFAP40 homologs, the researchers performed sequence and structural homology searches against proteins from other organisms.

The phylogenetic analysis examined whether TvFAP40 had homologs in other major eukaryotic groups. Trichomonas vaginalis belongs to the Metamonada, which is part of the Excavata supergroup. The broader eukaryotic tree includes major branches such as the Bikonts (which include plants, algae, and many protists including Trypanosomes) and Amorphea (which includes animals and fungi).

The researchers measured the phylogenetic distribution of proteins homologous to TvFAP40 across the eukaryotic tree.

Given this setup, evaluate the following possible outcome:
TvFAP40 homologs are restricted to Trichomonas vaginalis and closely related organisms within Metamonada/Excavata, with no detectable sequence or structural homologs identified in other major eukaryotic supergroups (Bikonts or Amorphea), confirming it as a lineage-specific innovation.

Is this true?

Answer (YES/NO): NO